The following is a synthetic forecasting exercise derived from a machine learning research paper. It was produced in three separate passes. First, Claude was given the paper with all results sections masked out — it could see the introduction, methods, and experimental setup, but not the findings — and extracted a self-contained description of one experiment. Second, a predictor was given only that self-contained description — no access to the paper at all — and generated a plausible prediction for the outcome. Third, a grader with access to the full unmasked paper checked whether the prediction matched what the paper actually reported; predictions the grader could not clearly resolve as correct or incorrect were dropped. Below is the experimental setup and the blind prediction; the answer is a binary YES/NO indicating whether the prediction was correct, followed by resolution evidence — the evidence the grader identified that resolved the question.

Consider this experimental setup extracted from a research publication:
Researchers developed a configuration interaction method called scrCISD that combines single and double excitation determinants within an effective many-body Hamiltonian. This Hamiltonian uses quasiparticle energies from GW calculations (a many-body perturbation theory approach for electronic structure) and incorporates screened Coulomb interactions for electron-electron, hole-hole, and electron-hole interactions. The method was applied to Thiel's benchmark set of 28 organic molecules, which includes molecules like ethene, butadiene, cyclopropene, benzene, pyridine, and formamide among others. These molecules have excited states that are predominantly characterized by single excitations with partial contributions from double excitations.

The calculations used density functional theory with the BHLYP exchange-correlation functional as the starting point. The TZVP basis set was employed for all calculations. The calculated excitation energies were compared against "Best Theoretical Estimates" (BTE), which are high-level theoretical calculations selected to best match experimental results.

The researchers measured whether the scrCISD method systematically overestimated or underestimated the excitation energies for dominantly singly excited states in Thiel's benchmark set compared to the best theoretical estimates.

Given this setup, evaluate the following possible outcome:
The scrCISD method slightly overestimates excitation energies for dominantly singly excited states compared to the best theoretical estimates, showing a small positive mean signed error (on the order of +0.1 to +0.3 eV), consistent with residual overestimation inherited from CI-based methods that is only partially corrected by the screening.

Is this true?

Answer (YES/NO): NO